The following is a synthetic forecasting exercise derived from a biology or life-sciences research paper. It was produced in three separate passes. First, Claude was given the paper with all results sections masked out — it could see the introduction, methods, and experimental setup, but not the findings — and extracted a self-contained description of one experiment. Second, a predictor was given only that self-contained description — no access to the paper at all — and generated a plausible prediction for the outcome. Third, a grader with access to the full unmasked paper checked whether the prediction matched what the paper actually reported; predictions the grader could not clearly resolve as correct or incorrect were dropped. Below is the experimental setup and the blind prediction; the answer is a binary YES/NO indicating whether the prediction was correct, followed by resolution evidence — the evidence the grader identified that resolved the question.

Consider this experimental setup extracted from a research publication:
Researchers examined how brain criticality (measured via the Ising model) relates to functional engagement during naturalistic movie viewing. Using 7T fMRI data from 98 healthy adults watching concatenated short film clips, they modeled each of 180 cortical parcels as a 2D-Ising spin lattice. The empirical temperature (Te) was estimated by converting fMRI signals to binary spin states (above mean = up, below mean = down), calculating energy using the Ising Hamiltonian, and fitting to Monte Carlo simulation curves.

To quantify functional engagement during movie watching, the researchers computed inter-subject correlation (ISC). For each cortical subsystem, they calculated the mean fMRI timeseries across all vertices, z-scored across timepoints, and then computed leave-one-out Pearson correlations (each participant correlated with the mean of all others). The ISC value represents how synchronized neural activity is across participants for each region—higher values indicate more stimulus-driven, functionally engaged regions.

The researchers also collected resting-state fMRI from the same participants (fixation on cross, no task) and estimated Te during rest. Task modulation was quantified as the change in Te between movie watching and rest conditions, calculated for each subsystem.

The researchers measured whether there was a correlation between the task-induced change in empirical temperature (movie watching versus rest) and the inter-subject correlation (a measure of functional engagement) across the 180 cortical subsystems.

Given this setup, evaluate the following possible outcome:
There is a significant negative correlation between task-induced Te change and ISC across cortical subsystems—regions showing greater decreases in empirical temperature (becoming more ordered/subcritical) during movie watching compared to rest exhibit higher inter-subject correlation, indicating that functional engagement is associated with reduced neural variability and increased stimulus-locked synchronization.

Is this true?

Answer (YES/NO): NO